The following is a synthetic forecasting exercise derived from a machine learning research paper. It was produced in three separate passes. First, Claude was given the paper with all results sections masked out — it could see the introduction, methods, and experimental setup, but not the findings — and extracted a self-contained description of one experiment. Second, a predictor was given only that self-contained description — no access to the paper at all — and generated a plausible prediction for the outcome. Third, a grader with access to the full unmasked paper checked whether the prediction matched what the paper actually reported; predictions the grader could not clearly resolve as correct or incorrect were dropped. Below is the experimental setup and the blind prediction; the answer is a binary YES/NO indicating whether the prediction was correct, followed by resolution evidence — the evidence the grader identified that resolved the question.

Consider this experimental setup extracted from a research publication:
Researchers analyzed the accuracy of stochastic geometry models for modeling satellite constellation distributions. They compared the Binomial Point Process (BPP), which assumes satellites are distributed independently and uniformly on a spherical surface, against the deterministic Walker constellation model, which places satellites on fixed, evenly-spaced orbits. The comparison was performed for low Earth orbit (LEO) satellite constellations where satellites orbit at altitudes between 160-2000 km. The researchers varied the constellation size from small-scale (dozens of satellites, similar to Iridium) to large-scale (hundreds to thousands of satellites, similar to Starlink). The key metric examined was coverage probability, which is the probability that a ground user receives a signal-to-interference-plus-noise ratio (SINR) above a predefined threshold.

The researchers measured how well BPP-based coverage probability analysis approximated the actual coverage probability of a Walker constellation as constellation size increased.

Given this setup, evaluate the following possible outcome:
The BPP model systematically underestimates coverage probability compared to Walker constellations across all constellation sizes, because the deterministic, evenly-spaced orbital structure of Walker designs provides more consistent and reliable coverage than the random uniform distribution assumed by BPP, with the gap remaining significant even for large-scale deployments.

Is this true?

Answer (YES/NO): NO